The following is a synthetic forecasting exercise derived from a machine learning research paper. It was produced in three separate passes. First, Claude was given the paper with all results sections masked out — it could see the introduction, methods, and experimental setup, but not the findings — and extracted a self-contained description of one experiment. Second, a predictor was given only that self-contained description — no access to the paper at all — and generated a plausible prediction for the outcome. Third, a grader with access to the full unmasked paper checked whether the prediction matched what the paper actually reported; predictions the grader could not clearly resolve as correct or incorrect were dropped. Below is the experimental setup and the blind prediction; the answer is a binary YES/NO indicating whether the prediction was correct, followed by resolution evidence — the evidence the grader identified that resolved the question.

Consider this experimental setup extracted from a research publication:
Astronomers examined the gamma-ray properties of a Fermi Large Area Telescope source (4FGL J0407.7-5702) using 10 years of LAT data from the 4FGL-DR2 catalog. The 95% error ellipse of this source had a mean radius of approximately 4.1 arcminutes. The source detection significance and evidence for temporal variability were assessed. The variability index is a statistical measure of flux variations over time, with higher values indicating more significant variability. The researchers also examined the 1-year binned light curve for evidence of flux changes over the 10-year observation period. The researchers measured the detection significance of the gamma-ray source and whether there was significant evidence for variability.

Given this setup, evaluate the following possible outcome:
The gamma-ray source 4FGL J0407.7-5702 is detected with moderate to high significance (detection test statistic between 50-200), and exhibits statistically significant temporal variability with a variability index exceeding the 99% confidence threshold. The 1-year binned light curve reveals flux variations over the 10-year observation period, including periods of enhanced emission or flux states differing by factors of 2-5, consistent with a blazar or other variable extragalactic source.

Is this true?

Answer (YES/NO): NO